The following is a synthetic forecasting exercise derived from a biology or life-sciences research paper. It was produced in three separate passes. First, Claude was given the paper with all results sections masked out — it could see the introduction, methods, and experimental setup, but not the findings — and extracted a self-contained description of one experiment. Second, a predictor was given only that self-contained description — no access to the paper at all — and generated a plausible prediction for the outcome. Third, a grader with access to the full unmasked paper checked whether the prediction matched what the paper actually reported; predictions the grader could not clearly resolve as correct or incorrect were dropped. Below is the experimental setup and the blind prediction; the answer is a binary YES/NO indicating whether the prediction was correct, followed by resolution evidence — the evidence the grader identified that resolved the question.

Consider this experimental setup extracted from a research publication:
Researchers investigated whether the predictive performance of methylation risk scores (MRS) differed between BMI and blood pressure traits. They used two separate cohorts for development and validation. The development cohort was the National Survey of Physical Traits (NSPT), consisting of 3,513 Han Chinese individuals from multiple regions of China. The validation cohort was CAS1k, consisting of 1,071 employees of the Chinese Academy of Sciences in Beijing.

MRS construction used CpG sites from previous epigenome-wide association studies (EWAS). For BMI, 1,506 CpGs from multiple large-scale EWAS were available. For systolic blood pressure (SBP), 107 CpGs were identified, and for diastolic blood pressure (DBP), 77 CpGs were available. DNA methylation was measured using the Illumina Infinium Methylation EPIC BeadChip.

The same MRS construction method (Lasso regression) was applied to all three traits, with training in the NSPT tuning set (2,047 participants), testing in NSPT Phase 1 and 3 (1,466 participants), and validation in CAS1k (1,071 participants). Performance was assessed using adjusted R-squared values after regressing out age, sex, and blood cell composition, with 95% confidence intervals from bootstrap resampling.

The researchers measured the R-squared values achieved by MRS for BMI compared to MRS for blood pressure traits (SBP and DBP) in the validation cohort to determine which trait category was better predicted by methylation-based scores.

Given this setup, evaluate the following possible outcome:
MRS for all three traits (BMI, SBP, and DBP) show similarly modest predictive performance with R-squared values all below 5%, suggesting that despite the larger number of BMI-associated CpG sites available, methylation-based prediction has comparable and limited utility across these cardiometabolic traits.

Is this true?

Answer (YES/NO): NO